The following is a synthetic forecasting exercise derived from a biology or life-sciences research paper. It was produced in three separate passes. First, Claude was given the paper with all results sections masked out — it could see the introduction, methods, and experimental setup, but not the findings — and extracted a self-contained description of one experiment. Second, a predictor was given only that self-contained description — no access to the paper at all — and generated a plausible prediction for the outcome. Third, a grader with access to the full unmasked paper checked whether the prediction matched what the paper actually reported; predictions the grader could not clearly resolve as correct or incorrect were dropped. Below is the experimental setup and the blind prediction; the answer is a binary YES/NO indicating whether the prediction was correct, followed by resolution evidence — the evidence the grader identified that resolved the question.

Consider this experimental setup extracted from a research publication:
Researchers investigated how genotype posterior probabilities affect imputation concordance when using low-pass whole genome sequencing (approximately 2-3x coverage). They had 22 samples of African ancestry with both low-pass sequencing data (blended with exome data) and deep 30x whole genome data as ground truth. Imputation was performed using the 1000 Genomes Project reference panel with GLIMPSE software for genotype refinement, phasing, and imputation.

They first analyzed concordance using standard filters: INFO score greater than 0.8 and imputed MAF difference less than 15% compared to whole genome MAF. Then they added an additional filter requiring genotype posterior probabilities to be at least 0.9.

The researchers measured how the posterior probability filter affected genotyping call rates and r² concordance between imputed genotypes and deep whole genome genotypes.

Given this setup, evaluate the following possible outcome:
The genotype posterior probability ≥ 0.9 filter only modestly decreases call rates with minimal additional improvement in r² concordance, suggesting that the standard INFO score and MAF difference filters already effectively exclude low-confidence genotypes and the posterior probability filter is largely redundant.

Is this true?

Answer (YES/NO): NO